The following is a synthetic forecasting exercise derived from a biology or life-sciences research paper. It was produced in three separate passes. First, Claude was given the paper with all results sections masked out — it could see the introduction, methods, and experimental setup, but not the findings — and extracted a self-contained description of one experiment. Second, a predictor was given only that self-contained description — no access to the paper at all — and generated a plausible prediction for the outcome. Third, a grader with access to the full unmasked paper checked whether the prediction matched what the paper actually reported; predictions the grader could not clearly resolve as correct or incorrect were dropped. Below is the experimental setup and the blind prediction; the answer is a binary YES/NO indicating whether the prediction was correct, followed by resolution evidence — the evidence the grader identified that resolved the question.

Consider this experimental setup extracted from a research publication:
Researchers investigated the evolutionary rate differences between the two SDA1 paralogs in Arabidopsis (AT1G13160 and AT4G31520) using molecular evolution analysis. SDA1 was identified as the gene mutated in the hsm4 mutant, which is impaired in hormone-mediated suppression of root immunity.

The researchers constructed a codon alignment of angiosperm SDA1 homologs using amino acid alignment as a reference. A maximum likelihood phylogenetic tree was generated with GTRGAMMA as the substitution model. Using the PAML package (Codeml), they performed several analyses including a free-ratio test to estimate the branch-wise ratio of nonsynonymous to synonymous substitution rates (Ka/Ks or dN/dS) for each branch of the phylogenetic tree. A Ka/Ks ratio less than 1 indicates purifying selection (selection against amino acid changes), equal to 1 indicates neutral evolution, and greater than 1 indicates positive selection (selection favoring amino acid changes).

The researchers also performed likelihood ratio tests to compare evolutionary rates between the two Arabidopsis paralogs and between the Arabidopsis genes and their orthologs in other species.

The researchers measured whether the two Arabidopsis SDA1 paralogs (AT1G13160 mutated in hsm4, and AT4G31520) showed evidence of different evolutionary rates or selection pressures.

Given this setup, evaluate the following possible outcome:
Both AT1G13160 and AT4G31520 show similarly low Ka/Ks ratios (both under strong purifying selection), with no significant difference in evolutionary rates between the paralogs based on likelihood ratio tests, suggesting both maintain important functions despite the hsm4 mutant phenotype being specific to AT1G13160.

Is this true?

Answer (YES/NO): NO